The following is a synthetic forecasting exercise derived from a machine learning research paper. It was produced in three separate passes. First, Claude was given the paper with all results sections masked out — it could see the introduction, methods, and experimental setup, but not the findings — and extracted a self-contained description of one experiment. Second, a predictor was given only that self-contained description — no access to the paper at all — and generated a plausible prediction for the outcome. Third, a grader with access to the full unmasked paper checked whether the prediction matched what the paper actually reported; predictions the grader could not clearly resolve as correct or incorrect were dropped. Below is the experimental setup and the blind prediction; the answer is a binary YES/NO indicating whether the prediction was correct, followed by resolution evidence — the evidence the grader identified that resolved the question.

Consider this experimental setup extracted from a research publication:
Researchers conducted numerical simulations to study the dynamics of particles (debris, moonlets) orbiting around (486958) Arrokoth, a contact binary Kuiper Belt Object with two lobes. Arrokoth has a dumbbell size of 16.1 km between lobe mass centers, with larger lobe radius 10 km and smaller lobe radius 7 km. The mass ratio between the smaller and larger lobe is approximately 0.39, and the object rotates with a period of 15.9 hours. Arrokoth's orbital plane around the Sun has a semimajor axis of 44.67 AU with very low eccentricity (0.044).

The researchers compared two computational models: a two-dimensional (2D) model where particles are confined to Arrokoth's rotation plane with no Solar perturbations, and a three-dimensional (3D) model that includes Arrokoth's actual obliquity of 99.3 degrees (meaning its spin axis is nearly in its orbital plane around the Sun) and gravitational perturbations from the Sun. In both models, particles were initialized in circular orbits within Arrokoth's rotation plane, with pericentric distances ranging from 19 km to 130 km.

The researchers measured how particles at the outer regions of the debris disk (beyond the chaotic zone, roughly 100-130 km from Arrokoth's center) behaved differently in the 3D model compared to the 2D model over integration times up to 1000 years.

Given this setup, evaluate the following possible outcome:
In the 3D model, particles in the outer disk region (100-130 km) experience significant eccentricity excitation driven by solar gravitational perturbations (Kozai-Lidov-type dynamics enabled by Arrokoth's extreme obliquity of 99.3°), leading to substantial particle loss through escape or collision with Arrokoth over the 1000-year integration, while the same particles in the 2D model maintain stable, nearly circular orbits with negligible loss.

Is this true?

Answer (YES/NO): NO